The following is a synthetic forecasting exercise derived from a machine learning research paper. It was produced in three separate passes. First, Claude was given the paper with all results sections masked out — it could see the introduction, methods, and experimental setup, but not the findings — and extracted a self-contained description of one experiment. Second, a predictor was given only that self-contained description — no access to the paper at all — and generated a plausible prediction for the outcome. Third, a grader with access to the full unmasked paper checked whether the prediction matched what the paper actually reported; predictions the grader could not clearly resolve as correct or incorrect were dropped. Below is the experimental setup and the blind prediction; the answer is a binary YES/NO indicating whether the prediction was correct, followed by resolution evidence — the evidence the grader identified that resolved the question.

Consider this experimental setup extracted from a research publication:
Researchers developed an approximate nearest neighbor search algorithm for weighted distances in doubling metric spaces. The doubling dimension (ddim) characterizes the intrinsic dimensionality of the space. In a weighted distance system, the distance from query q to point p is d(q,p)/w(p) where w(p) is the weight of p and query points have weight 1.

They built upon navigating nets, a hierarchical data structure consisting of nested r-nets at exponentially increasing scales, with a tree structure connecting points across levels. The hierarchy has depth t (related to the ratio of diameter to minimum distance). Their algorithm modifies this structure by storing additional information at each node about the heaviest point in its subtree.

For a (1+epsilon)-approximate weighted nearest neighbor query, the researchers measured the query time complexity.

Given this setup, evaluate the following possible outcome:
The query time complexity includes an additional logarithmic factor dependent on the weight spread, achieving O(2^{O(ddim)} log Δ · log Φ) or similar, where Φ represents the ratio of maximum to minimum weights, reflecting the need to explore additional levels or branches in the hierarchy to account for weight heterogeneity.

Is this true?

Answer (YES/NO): NO